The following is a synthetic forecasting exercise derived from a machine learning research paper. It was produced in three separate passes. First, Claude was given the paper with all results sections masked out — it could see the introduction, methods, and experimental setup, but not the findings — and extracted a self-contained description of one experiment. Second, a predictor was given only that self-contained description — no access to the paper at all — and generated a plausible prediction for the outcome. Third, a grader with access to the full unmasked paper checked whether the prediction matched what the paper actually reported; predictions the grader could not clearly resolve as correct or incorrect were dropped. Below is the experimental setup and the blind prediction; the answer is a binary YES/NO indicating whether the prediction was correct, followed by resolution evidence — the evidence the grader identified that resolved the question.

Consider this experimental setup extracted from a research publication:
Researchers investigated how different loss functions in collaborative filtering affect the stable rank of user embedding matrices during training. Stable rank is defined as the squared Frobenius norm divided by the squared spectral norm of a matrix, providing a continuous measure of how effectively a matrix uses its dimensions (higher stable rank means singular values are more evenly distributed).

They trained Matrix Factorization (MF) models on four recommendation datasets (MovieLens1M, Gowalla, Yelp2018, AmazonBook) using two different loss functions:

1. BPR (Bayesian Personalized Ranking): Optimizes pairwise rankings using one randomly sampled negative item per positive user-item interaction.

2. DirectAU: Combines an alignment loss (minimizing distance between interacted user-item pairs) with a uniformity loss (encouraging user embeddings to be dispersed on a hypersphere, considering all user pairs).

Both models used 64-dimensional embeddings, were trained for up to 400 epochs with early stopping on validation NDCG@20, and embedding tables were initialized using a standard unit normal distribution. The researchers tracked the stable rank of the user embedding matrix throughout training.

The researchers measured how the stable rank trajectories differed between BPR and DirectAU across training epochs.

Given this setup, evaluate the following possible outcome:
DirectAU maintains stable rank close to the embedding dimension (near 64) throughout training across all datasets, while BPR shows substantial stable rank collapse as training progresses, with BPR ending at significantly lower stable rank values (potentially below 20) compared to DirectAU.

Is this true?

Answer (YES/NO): NO